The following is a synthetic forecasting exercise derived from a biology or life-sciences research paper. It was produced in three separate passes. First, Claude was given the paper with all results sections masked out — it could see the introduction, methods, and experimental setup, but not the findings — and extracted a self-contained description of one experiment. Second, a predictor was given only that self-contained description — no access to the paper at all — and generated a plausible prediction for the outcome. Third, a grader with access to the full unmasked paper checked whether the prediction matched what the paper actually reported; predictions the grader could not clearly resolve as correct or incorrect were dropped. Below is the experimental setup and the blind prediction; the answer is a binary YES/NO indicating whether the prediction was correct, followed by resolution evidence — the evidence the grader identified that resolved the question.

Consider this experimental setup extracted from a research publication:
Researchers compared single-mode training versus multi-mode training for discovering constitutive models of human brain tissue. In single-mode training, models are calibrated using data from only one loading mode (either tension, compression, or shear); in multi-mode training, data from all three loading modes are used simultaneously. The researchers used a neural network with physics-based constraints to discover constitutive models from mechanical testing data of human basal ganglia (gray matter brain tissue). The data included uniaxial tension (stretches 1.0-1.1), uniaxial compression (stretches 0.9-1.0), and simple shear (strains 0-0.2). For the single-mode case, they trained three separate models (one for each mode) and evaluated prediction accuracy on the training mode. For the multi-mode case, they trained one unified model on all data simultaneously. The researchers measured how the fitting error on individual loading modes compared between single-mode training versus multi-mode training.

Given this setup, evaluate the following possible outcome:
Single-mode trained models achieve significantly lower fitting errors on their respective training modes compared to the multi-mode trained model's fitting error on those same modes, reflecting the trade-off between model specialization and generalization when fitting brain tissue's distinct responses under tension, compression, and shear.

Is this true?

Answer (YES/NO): YES